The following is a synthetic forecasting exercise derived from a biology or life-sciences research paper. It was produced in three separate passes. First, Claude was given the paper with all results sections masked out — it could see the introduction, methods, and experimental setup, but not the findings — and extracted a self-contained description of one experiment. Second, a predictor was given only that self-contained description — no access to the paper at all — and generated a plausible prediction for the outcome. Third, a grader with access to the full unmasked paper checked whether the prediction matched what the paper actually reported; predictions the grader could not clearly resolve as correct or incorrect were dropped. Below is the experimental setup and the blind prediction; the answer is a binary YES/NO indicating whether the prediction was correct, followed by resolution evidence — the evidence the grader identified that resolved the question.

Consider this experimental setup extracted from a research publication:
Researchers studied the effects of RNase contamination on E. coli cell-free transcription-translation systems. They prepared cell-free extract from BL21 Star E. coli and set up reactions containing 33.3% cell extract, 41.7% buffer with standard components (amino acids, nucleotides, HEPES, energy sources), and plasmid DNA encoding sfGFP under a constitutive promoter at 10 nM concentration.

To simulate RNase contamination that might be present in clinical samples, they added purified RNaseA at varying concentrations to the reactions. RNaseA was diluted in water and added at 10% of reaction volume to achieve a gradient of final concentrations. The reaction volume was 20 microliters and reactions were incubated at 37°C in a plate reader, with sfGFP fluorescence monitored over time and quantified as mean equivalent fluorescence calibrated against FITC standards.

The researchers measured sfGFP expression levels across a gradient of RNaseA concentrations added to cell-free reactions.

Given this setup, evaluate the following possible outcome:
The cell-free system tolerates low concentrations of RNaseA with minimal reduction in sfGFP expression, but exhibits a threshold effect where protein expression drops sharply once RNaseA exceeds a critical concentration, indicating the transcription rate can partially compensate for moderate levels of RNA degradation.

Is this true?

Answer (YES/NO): NO